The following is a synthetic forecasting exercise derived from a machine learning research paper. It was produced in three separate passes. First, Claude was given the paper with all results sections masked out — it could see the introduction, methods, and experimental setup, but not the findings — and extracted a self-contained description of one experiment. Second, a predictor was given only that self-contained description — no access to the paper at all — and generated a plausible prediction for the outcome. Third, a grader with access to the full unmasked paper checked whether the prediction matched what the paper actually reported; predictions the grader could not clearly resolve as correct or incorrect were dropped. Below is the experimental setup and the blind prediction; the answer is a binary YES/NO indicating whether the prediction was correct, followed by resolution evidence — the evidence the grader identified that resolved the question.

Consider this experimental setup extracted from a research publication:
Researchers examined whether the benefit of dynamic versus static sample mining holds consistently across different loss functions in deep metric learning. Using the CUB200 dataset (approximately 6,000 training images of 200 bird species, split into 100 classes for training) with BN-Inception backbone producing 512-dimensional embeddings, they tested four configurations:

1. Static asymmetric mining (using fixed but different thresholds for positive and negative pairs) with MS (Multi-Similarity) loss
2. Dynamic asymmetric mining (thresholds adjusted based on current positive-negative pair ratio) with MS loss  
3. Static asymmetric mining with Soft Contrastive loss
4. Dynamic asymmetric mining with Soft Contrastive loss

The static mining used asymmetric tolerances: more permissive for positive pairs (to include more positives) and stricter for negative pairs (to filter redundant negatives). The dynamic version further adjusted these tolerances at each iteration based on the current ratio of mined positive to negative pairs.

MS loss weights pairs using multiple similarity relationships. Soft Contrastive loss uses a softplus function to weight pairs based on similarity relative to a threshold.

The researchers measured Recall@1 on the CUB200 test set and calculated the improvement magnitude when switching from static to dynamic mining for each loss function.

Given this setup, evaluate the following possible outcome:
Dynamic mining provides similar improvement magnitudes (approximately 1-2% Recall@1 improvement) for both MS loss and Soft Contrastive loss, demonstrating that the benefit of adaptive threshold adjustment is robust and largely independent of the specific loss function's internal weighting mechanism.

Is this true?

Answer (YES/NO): NO